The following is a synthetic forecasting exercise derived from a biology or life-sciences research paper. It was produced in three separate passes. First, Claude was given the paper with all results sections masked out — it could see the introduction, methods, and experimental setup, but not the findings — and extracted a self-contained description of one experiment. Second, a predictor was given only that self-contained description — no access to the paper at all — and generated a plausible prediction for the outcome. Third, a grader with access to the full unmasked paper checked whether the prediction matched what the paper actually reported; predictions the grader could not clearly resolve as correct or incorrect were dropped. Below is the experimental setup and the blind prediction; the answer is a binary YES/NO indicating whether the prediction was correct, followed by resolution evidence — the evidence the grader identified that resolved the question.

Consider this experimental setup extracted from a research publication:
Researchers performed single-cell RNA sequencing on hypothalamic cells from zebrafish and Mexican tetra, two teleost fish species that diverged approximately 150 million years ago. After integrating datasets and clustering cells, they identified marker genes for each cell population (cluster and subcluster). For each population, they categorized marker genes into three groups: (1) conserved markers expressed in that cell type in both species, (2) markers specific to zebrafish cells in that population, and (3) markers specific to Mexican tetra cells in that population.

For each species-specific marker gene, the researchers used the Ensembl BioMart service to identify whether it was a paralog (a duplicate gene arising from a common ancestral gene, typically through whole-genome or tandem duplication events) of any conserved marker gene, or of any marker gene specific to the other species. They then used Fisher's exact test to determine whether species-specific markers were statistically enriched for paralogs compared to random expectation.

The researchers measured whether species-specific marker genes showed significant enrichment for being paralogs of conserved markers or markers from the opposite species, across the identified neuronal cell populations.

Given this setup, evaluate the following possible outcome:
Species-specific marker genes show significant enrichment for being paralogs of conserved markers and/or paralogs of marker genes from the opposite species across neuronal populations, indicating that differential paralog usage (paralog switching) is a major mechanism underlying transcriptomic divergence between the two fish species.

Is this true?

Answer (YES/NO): YES